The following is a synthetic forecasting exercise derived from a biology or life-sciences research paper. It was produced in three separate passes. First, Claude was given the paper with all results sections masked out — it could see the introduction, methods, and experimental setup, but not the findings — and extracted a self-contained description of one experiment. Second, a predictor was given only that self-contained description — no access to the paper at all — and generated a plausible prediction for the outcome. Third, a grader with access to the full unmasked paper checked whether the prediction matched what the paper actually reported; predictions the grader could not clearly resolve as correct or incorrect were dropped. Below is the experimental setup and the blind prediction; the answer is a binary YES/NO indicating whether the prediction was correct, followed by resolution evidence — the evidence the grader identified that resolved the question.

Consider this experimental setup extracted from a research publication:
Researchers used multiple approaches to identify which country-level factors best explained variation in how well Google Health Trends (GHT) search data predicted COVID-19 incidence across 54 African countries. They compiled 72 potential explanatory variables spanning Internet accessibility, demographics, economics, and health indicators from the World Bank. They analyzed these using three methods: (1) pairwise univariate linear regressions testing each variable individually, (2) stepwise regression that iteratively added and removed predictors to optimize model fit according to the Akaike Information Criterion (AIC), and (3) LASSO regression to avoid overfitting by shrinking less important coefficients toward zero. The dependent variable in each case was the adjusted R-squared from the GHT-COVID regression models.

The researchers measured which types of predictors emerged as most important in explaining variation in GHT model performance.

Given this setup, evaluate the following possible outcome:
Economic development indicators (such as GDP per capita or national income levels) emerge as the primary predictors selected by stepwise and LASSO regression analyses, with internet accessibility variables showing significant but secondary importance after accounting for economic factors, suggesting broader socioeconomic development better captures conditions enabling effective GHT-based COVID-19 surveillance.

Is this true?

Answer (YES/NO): NO